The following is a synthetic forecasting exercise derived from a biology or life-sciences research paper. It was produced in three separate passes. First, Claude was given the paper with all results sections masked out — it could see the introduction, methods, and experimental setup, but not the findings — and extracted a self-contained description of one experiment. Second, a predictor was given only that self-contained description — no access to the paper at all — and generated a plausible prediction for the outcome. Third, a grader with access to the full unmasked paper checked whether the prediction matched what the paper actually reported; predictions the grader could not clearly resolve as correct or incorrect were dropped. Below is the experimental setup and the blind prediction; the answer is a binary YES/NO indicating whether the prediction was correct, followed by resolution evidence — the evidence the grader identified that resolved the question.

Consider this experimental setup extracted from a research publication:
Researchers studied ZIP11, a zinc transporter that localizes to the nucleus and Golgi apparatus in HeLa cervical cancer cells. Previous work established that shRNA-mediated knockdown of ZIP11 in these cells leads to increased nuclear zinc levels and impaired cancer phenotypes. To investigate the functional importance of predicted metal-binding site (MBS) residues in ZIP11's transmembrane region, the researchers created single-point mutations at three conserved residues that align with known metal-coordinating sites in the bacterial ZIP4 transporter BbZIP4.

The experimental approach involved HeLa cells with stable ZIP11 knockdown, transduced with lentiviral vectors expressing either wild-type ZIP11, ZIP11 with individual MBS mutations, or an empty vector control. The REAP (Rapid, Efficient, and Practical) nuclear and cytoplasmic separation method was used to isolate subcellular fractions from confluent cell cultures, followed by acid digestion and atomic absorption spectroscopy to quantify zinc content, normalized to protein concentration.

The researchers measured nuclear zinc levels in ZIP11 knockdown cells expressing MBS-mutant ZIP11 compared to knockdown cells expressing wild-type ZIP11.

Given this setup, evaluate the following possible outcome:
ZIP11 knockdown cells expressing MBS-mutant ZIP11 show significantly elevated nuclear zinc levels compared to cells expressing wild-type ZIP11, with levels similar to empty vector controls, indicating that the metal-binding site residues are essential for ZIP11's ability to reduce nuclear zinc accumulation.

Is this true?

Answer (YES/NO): YES